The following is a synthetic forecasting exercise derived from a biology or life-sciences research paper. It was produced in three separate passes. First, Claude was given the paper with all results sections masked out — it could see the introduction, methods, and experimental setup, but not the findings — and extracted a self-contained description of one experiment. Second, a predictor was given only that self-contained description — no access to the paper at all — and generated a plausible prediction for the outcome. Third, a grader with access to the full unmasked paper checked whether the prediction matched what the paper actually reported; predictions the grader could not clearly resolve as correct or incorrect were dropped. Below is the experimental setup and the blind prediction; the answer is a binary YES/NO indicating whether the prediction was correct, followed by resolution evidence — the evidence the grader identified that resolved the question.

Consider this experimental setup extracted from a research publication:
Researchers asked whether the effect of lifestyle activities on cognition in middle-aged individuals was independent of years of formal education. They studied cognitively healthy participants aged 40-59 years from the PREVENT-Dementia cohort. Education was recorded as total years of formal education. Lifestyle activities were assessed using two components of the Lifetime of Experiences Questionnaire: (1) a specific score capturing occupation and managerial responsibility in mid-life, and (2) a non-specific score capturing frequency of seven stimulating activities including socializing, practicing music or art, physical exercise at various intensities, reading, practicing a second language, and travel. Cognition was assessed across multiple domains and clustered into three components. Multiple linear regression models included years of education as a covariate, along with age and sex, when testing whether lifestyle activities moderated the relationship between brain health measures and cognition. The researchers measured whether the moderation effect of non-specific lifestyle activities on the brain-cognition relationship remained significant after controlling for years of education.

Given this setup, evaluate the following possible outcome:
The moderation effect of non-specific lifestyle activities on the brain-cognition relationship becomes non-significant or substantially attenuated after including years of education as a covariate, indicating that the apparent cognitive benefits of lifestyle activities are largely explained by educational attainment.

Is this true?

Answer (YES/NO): NO